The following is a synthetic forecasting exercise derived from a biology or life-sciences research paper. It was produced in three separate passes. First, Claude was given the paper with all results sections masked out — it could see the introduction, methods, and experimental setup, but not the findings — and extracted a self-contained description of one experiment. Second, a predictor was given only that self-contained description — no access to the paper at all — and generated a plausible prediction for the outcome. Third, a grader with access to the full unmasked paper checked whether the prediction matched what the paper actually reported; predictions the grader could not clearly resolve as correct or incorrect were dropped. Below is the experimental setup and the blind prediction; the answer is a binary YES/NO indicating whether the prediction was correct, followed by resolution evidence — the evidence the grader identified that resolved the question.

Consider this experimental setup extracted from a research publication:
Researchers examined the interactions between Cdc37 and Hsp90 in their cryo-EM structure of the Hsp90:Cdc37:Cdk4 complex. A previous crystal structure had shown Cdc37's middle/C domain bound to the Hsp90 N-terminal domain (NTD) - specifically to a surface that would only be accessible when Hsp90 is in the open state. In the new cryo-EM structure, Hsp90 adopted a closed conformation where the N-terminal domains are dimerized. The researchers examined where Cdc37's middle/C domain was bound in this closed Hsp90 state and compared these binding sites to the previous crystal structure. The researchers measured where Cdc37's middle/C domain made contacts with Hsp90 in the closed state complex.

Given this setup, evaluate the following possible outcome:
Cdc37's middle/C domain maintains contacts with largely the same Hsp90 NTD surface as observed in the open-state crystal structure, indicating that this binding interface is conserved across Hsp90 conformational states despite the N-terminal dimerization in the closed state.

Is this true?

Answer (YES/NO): NO